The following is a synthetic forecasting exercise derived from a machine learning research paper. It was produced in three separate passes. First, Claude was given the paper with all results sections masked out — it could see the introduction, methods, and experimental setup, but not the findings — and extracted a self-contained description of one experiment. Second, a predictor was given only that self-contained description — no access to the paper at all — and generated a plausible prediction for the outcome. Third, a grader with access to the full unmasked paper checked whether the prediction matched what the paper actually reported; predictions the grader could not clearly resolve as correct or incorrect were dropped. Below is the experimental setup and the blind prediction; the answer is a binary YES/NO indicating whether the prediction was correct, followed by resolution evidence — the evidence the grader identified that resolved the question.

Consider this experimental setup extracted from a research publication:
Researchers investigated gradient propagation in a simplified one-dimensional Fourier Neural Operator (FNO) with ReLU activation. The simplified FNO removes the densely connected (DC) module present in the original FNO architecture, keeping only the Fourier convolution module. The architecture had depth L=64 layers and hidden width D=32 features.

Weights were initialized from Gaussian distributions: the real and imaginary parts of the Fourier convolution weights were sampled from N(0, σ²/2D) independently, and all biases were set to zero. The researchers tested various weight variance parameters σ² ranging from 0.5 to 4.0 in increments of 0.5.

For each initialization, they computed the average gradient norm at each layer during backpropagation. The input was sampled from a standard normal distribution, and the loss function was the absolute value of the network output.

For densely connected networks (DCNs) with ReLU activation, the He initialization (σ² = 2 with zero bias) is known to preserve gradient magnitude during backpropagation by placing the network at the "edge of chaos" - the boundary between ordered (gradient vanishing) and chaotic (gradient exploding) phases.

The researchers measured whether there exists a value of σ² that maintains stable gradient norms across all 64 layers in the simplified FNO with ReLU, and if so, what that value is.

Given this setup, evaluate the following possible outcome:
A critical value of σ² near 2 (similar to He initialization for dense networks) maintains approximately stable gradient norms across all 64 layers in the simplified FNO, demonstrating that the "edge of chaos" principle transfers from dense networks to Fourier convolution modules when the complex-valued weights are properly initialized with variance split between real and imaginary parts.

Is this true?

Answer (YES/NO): YES